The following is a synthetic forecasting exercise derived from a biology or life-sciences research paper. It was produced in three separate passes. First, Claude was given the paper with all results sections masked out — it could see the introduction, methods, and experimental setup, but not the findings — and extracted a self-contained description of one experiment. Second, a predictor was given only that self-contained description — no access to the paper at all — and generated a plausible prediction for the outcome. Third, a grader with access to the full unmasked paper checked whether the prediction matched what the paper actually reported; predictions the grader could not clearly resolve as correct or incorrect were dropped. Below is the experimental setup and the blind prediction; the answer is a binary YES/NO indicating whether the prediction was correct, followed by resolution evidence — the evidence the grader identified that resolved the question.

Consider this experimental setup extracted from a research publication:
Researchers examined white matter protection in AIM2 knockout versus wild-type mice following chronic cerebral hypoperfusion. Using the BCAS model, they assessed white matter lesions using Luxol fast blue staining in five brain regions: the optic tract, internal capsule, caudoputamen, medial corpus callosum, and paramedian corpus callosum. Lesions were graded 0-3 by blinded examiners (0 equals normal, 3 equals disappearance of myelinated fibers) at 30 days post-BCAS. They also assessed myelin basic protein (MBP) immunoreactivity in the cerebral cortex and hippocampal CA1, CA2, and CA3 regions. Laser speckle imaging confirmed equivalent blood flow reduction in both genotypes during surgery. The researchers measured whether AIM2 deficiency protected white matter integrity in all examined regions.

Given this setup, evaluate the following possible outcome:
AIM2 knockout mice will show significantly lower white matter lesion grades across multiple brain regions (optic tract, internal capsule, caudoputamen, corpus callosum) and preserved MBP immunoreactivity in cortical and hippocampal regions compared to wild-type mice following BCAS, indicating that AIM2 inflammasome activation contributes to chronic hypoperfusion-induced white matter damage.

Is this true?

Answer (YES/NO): NO